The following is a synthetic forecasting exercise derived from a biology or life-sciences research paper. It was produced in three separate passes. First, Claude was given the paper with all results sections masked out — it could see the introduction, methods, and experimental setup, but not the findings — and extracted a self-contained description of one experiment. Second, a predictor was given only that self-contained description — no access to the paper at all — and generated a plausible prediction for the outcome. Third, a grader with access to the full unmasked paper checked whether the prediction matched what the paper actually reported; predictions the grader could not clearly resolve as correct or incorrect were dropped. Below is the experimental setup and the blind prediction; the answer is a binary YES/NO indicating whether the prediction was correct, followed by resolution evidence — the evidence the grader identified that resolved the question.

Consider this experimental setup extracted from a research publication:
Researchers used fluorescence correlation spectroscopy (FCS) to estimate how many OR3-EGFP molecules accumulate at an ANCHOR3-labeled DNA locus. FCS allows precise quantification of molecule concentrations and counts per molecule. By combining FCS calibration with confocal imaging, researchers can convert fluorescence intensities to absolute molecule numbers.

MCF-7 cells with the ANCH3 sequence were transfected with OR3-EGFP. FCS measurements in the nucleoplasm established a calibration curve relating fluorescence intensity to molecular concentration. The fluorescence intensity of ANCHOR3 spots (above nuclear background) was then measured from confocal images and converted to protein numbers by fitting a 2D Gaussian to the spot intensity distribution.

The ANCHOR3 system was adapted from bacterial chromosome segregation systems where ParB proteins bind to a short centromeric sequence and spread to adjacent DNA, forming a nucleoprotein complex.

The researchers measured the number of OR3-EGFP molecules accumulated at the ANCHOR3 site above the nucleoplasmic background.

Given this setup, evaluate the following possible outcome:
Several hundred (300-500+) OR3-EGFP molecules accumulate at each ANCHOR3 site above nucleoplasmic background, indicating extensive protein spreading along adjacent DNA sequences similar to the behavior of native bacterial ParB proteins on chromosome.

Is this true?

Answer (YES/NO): YES